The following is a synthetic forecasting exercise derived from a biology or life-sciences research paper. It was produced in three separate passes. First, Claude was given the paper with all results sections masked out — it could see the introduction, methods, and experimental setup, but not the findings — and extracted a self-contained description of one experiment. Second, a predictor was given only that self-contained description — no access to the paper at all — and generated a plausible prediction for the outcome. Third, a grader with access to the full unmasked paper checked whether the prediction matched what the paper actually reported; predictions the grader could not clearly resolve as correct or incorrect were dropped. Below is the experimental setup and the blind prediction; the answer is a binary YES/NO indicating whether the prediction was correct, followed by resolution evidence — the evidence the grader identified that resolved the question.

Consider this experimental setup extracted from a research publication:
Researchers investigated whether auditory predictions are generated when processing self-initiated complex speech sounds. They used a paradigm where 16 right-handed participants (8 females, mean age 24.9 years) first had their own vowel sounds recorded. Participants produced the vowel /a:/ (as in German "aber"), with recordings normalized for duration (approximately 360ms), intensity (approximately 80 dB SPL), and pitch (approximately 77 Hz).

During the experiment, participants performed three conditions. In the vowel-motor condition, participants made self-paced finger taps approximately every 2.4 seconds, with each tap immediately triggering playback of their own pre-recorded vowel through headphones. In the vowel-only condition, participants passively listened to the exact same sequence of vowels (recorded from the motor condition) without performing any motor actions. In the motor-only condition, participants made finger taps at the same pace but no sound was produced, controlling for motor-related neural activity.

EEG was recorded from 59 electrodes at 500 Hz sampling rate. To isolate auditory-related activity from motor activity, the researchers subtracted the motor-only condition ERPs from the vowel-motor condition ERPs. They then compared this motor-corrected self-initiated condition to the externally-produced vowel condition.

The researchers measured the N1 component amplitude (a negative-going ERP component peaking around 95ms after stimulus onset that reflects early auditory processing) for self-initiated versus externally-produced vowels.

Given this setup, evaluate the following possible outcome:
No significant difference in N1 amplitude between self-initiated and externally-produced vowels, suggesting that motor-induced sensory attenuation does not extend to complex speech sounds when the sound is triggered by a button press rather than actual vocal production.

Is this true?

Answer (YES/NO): NO